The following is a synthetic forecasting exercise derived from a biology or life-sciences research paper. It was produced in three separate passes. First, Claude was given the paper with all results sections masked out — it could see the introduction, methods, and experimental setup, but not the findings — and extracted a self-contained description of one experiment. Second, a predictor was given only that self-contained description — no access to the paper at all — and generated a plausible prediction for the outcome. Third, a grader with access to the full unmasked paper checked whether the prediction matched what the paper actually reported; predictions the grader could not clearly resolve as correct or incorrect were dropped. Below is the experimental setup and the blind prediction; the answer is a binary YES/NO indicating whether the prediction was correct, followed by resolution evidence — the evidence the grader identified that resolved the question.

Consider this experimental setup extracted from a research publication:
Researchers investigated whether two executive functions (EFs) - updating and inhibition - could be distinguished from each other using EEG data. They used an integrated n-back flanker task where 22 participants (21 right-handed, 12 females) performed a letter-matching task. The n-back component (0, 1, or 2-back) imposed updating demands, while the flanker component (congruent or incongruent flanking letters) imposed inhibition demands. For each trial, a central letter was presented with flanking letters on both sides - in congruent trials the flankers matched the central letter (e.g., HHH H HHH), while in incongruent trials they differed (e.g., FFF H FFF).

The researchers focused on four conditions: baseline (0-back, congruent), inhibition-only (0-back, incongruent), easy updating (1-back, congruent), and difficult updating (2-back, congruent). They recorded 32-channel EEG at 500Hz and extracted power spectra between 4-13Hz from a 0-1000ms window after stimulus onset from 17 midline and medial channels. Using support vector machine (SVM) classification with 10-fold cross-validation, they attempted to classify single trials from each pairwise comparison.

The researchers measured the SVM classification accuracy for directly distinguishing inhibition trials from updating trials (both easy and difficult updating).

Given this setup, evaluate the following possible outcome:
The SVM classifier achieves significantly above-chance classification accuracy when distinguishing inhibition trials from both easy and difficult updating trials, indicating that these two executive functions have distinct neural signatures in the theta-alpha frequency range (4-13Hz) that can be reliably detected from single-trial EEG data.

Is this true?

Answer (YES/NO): YES